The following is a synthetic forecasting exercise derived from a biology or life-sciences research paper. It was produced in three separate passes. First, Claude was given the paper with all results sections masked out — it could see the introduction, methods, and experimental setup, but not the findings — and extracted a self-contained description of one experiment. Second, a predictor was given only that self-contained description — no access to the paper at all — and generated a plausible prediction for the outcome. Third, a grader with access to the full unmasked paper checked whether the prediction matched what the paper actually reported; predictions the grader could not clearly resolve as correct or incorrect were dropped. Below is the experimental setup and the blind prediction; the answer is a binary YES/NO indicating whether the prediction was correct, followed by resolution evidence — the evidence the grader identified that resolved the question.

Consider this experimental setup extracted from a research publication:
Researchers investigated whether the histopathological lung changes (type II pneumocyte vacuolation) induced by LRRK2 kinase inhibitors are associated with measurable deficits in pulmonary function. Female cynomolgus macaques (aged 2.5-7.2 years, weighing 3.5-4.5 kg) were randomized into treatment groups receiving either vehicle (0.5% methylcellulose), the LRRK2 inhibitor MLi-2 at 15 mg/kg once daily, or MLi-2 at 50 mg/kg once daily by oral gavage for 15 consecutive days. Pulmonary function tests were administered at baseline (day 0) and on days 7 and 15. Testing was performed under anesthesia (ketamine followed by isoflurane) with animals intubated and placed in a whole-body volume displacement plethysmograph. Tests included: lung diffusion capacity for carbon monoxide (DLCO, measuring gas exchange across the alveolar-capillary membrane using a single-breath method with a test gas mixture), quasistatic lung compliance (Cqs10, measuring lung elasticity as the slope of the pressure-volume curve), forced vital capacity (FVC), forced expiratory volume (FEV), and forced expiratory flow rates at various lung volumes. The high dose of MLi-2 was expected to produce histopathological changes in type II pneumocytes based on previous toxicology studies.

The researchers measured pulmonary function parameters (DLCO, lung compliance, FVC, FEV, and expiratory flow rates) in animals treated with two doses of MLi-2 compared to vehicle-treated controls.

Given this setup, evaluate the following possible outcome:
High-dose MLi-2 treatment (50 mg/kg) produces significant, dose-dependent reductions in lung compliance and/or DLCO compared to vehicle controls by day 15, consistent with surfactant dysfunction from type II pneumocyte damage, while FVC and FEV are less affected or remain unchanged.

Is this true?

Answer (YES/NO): NO